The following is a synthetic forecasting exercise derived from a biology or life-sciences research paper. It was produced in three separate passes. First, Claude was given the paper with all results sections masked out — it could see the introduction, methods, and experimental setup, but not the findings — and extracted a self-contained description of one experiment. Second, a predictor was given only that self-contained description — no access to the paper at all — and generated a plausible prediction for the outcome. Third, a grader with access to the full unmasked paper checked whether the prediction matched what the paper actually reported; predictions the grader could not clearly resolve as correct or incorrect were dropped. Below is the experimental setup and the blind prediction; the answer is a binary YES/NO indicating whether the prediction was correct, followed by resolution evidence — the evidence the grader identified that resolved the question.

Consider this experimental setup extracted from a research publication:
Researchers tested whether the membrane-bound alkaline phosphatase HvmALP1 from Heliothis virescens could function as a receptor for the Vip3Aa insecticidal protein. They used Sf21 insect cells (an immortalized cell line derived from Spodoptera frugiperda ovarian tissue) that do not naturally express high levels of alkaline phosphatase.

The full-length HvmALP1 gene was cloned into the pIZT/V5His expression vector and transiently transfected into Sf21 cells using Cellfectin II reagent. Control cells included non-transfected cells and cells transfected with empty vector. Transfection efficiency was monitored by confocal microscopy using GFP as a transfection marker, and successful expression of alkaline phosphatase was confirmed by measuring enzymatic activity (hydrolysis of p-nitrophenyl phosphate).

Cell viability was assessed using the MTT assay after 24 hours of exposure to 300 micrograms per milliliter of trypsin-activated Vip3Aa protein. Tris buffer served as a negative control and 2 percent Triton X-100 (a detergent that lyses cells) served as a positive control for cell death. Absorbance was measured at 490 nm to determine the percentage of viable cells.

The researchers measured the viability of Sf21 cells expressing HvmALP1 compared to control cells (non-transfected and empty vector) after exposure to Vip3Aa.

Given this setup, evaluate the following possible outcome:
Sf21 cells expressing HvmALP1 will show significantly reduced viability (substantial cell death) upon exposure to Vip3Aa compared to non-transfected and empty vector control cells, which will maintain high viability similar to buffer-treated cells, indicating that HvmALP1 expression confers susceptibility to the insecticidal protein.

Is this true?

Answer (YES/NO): NO